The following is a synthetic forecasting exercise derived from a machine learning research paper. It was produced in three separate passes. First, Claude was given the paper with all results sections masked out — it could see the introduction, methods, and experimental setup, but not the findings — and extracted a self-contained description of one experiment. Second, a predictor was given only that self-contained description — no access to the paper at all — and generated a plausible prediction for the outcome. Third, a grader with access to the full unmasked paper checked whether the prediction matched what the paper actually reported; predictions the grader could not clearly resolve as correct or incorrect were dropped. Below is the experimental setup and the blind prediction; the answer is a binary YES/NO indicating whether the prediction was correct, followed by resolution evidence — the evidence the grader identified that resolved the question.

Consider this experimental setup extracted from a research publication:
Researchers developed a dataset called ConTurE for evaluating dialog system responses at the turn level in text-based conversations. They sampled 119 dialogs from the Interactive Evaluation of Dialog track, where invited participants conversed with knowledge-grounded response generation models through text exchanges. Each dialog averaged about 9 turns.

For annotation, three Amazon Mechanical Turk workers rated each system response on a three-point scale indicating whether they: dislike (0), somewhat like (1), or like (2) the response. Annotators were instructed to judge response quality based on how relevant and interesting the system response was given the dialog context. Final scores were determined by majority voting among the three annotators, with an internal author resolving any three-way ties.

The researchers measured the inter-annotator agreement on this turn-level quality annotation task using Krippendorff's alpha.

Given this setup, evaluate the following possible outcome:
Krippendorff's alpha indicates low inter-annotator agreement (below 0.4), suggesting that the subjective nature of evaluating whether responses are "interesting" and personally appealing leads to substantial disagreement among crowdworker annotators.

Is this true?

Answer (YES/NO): YES